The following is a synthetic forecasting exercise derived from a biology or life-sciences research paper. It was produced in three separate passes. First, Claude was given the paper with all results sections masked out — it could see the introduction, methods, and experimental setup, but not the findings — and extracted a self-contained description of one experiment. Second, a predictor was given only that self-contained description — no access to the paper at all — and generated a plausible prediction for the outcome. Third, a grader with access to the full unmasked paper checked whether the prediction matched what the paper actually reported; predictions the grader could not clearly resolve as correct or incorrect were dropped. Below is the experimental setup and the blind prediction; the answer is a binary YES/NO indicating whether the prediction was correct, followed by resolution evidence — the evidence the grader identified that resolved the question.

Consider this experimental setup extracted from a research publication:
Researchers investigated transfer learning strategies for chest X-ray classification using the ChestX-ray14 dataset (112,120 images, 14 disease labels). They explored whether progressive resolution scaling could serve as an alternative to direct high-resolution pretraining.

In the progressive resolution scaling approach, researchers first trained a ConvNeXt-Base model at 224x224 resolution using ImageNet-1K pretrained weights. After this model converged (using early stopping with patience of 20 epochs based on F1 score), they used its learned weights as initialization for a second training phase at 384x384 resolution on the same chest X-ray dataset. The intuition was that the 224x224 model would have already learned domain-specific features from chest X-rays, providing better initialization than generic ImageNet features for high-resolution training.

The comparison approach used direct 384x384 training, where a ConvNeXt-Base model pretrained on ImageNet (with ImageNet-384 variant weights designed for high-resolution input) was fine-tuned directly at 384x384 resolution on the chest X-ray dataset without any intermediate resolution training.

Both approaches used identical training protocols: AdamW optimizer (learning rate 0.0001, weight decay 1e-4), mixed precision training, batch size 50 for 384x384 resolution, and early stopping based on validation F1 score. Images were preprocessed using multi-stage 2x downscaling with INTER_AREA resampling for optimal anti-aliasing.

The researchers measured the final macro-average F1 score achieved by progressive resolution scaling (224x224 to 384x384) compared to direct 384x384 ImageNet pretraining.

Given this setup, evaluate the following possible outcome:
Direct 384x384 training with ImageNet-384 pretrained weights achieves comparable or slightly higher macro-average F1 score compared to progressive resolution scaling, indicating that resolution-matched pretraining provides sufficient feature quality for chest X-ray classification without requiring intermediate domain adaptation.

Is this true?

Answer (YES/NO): YES